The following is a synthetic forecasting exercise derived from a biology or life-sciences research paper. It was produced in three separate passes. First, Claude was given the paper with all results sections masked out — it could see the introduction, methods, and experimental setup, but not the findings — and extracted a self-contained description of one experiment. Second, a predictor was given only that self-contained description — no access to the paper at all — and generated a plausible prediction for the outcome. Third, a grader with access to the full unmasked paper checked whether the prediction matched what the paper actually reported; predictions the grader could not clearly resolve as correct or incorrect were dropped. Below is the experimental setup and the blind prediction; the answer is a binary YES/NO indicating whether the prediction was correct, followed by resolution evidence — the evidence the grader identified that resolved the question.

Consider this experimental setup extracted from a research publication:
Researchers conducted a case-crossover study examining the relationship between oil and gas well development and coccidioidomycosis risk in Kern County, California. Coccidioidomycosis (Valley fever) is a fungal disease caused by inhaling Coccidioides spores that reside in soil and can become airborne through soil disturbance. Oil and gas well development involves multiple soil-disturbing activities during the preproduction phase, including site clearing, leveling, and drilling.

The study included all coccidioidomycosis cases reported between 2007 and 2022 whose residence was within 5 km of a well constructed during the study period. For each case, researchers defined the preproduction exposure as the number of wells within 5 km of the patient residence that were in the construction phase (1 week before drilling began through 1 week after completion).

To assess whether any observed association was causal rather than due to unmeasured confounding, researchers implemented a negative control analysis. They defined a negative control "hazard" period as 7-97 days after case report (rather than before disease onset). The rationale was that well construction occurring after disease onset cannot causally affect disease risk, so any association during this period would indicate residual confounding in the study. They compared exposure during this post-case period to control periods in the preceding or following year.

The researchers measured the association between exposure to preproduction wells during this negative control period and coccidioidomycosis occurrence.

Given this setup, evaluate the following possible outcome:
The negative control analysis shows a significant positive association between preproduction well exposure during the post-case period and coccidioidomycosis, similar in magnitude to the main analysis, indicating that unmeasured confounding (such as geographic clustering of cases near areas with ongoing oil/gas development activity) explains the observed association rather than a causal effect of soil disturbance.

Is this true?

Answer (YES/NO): NO